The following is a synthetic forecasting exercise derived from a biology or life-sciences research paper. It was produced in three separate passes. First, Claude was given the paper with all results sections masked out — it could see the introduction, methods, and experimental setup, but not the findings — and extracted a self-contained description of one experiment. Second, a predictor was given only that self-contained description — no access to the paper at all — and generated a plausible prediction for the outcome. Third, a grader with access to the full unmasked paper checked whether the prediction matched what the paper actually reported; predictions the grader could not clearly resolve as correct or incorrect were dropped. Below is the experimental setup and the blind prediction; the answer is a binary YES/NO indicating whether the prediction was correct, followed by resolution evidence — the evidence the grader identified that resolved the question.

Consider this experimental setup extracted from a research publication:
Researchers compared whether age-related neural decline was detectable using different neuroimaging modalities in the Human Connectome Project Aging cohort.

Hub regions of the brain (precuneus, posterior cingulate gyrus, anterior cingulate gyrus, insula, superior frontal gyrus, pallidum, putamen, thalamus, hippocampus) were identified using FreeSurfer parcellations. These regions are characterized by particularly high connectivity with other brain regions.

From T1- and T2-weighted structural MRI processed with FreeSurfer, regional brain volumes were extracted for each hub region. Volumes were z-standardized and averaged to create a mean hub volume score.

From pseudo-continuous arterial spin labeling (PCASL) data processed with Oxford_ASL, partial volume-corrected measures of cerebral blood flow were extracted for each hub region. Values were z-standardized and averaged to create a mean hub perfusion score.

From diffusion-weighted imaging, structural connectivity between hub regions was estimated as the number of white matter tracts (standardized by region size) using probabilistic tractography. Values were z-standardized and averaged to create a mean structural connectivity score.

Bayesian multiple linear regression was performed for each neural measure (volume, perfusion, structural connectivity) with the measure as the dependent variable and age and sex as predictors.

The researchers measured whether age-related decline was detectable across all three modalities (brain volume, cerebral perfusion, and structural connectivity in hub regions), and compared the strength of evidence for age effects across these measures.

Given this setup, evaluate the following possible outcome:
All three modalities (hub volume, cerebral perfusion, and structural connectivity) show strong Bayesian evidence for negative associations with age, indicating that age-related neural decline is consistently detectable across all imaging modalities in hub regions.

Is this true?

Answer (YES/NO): YES